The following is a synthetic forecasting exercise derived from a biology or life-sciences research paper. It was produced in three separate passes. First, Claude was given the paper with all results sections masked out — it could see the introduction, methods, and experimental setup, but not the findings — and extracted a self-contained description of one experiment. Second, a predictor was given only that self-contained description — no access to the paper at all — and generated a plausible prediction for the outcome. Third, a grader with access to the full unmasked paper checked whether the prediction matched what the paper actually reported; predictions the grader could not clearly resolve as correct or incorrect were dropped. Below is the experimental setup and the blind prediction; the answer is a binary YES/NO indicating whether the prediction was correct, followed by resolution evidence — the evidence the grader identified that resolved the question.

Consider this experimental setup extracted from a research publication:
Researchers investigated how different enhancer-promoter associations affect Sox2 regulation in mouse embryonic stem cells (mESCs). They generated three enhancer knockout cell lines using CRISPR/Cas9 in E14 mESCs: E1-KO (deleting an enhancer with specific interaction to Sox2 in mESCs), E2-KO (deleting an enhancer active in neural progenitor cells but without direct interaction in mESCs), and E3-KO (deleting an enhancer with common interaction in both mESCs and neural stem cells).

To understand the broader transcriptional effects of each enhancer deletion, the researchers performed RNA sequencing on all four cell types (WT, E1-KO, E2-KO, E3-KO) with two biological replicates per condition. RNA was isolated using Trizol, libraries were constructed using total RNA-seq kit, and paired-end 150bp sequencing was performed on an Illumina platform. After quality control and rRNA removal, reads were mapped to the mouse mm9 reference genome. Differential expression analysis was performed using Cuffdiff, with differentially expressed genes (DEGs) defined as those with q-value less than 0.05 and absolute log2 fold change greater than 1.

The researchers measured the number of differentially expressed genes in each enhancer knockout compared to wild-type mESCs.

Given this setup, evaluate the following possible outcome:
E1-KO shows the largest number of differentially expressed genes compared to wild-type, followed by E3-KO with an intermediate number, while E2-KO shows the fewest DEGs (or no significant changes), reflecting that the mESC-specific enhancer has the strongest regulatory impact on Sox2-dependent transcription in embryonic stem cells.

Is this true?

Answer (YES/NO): NO